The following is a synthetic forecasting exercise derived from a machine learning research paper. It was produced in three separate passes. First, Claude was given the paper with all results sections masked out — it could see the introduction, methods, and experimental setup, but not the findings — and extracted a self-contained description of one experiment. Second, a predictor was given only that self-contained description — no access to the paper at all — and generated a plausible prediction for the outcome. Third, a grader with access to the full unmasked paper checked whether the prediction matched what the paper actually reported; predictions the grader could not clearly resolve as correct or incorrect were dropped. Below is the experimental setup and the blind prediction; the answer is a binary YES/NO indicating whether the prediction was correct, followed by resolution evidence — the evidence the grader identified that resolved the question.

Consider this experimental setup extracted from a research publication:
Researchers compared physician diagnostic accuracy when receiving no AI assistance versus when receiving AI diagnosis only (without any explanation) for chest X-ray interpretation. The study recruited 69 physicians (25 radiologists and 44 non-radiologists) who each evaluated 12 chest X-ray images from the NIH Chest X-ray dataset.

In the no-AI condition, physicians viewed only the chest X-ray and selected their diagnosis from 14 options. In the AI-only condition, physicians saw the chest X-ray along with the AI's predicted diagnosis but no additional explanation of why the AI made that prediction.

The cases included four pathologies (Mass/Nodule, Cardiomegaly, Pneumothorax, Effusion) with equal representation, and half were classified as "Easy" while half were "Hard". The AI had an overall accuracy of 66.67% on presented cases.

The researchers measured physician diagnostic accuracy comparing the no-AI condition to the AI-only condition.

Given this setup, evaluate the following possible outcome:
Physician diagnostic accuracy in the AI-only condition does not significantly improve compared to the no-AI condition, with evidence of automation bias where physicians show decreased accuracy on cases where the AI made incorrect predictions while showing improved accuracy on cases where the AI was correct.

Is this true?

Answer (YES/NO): NO